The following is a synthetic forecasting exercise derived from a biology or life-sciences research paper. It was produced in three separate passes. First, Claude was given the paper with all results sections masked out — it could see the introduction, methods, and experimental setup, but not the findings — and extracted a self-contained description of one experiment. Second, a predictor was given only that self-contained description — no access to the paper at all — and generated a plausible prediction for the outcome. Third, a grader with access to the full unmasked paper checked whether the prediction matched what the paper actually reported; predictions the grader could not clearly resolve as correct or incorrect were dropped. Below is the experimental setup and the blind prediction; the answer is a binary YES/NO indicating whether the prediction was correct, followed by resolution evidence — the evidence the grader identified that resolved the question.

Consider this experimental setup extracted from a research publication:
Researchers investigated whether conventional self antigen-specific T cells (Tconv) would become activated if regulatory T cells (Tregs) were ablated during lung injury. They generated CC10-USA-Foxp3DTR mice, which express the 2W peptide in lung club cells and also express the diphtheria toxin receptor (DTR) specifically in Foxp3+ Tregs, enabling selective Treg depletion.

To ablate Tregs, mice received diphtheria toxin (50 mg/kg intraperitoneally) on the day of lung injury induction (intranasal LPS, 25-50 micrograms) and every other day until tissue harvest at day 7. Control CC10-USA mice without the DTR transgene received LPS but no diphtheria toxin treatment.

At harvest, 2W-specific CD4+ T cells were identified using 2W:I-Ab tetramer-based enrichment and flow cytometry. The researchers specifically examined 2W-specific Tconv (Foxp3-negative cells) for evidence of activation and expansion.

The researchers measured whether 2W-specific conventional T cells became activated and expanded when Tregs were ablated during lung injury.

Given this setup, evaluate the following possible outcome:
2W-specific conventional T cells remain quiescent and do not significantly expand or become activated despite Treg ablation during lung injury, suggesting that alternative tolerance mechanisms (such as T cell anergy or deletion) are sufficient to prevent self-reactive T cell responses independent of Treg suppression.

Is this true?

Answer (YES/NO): YES